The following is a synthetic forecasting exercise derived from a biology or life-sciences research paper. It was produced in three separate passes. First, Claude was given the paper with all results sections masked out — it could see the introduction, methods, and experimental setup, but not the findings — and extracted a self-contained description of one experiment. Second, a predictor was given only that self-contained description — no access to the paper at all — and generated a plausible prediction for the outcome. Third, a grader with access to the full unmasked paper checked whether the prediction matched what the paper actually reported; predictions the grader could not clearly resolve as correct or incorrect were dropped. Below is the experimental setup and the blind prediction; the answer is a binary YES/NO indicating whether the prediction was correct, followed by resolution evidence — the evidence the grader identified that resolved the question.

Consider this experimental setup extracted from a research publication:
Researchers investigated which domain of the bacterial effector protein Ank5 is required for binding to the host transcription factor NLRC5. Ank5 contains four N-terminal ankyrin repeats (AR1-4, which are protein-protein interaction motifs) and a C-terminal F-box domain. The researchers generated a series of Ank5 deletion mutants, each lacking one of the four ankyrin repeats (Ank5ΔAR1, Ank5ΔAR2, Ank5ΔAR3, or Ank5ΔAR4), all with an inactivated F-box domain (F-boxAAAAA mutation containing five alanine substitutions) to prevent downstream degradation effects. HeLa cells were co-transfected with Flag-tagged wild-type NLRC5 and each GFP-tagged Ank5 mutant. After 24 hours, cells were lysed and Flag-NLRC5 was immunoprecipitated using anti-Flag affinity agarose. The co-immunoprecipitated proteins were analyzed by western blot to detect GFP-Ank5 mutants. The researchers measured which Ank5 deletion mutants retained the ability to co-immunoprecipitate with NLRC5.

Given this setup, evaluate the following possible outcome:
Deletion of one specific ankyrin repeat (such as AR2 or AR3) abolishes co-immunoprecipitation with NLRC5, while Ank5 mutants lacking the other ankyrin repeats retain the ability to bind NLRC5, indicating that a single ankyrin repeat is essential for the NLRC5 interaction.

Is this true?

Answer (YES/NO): NO